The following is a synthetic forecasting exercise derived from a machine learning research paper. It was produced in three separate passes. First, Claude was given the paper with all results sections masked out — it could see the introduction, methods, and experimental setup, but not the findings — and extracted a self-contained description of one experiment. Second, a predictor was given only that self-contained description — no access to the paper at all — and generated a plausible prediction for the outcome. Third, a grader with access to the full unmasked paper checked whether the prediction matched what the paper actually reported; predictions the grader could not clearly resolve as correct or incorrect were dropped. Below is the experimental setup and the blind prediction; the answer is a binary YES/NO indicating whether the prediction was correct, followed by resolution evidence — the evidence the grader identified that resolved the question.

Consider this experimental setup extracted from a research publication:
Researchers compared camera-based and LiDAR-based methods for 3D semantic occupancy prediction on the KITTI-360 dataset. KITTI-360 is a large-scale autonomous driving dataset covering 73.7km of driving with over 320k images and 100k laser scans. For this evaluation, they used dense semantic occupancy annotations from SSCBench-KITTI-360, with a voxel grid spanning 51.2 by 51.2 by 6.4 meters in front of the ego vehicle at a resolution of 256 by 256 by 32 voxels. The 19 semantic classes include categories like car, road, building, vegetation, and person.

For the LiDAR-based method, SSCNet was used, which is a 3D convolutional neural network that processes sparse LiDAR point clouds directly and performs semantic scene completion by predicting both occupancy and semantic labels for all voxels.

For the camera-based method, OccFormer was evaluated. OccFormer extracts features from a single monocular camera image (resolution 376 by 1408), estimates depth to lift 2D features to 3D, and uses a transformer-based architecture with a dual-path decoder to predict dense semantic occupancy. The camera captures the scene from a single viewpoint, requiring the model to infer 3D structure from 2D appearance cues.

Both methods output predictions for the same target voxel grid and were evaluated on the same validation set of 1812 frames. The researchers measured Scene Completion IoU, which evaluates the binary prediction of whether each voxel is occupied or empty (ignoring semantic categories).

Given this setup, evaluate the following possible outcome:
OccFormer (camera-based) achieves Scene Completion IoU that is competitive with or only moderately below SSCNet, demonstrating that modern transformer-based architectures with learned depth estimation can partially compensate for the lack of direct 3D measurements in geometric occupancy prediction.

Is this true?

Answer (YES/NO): NO